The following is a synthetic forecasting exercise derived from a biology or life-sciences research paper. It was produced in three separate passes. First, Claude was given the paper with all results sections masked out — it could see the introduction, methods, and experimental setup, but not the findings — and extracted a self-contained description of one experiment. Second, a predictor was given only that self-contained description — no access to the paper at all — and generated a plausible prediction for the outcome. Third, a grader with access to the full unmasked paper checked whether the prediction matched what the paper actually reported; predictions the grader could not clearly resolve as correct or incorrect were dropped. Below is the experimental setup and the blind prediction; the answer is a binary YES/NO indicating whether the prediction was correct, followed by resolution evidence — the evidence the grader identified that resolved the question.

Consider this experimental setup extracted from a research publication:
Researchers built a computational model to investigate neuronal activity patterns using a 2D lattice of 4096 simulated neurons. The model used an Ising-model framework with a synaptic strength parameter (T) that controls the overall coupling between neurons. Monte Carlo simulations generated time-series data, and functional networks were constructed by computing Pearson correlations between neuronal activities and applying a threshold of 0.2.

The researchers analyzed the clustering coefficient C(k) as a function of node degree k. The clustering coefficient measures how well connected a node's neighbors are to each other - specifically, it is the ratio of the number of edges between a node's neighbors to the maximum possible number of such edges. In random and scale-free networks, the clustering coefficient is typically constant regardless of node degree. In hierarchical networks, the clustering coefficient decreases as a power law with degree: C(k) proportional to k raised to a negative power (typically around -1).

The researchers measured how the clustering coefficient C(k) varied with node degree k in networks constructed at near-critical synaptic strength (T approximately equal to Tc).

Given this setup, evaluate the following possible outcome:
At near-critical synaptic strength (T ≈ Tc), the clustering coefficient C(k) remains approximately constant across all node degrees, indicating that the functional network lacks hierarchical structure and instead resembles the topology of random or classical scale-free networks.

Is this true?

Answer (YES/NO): NO